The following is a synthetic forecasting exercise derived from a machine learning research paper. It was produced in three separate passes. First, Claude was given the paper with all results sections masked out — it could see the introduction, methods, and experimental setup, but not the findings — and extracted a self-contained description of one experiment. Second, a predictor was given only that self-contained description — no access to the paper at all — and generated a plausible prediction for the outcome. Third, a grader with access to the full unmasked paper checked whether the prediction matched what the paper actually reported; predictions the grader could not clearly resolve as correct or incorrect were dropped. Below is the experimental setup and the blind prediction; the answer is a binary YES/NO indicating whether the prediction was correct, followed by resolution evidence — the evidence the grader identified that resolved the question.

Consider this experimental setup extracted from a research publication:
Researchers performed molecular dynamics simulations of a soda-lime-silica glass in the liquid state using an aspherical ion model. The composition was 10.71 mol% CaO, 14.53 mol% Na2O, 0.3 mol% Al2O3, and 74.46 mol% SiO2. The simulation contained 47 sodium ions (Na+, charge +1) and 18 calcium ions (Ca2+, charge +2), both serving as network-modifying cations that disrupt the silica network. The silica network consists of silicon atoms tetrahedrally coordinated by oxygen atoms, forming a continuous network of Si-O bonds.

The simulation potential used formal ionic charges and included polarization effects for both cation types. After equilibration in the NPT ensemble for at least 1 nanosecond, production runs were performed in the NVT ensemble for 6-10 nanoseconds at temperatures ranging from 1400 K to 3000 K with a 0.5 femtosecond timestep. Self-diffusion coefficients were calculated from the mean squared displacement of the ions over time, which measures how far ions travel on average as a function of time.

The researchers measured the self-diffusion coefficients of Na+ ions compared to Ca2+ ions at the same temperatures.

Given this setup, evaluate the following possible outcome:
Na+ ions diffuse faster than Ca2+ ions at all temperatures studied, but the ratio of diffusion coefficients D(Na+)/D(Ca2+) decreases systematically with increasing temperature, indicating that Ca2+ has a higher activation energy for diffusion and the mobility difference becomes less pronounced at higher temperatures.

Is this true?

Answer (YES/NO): YES